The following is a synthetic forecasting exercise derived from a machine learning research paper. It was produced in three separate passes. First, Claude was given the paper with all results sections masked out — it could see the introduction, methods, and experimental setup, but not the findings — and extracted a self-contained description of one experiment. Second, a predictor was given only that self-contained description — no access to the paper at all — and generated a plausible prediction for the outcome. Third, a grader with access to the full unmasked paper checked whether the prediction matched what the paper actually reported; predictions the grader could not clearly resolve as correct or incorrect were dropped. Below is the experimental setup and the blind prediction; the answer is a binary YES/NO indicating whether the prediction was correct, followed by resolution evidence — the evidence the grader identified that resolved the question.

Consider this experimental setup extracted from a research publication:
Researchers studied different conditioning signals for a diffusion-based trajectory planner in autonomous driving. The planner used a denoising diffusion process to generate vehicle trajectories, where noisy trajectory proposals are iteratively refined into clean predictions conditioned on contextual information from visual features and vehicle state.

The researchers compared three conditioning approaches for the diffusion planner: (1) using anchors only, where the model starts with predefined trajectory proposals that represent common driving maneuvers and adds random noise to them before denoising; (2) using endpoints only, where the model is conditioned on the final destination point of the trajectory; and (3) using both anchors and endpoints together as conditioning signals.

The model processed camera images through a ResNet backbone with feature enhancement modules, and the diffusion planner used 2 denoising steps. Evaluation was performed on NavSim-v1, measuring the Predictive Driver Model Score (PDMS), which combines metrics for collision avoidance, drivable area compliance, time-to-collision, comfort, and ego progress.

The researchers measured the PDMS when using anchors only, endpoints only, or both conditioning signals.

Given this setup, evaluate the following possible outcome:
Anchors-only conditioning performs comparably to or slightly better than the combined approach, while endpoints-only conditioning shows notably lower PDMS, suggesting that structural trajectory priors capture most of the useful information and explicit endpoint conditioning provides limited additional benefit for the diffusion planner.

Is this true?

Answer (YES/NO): YES